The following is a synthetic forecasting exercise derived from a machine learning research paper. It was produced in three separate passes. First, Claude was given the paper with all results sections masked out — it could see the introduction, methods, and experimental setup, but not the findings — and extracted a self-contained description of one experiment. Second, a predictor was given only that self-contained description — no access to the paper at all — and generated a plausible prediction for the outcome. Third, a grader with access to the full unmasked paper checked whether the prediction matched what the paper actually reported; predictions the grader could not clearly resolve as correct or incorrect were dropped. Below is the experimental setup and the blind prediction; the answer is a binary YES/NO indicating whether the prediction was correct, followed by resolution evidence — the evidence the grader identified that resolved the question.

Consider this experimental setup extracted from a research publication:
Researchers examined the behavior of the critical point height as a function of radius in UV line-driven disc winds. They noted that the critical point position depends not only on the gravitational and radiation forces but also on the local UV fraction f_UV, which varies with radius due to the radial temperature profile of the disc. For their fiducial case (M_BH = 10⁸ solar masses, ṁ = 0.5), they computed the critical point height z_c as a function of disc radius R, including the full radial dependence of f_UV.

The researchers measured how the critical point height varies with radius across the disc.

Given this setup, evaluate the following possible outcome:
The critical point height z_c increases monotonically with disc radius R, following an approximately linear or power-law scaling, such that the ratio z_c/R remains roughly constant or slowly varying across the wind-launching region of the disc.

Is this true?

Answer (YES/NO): NO